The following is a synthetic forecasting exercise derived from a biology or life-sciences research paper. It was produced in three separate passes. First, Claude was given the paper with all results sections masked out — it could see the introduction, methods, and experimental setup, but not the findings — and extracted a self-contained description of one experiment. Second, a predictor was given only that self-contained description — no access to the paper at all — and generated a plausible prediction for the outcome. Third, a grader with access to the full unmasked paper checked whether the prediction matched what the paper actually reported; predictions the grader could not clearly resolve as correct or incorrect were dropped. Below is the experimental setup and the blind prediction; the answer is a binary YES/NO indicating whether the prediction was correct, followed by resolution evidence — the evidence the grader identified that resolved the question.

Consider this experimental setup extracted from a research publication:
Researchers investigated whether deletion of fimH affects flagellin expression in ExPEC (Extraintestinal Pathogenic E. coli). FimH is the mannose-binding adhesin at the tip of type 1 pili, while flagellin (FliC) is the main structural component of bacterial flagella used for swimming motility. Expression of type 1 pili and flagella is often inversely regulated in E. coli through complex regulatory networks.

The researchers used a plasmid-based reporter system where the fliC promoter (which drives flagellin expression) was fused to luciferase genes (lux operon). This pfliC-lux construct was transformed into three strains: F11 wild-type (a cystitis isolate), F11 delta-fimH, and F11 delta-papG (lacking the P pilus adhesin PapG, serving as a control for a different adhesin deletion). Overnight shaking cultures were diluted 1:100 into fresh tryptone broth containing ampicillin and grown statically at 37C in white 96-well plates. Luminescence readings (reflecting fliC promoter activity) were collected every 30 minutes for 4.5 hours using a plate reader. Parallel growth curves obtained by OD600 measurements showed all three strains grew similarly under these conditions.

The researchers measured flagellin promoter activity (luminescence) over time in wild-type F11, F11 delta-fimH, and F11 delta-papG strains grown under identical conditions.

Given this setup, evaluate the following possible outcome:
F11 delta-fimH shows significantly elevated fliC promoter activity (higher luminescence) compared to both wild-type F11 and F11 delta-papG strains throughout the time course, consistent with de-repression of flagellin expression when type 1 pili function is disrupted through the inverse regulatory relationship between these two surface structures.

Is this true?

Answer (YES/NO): YES